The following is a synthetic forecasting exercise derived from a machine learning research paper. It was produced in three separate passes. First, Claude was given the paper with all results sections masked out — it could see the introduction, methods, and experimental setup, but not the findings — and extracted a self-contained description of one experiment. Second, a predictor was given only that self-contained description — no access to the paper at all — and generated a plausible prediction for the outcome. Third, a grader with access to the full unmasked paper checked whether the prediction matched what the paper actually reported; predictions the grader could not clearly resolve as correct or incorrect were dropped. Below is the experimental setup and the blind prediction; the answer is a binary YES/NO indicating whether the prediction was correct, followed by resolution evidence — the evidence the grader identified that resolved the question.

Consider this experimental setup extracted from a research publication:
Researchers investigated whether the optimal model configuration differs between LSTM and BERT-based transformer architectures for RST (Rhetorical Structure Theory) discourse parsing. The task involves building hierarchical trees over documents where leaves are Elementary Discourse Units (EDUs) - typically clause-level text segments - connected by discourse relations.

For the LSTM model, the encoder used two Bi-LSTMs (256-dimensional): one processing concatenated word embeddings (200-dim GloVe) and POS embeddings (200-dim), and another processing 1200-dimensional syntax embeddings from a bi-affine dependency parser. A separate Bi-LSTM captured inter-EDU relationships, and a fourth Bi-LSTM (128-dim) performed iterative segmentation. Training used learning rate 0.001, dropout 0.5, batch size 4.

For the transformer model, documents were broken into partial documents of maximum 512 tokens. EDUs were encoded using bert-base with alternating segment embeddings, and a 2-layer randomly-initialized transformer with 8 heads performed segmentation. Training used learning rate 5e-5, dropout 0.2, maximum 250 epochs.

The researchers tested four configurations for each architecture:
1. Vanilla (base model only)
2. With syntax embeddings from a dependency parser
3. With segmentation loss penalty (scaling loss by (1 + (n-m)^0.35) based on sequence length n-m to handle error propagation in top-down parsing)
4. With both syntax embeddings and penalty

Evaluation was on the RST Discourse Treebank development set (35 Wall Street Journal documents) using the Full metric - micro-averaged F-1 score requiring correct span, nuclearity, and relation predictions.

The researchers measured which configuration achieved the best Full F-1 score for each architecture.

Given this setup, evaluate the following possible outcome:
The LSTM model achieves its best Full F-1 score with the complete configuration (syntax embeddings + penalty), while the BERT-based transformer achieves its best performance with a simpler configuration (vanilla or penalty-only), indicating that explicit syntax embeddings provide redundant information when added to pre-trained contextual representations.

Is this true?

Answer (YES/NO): YES